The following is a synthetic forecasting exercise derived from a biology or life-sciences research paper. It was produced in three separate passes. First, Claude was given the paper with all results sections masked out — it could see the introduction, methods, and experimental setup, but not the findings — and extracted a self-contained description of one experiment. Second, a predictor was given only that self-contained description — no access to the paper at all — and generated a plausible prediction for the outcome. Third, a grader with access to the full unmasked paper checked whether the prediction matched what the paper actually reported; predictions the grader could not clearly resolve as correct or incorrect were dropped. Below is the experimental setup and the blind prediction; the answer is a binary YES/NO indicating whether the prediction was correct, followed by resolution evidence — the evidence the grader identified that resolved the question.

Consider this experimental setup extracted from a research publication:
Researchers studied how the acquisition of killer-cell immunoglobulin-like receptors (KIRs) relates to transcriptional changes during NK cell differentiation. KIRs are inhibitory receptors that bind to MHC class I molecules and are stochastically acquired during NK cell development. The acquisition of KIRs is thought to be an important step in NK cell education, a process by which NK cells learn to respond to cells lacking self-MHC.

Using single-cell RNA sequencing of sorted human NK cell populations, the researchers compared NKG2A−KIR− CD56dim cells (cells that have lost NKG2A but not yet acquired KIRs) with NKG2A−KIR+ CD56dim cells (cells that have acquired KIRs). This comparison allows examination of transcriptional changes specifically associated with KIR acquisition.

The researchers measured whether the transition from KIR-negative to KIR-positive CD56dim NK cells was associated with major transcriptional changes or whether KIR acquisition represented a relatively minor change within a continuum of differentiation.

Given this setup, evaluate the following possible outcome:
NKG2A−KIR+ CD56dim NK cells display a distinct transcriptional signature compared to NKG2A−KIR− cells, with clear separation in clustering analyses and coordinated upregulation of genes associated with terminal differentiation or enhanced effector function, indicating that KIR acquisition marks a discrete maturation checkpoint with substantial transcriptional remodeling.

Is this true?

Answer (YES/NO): NO